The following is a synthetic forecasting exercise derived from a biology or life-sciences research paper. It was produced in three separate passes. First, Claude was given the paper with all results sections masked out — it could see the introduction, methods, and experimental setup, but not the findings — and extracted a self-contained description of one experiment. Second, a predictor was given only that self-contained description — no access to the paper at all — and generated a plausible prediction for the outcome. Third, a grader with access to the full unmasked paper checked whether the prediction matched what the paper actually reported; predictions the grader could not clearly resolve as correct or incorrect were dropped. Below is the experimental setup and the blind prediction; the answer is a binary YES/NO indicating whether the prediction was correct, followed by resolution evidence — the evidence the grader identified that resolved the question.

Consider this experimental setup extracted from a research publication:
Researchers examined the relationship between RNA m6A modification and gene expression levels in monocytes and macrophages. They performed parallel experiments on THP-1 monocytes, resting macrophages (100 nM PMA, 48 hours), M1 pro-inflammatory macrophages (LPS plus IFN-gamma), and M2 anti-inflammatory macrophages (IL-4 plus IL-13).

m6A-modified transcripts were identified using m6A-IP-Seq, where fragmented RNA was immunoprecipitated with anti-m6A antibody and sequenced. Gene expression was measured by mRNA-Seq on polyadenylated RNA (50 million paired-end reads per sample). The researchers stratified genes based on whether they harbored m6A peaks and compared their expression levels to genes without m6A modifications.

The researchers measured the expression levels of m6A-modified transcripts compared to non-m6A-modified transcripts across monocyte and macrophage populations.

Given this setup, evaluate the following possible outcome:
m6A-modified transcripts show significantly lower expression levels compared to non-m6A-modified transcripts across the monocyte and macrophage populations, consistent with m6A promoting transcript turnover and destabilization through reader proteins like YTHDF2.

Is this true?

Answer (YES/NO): NO